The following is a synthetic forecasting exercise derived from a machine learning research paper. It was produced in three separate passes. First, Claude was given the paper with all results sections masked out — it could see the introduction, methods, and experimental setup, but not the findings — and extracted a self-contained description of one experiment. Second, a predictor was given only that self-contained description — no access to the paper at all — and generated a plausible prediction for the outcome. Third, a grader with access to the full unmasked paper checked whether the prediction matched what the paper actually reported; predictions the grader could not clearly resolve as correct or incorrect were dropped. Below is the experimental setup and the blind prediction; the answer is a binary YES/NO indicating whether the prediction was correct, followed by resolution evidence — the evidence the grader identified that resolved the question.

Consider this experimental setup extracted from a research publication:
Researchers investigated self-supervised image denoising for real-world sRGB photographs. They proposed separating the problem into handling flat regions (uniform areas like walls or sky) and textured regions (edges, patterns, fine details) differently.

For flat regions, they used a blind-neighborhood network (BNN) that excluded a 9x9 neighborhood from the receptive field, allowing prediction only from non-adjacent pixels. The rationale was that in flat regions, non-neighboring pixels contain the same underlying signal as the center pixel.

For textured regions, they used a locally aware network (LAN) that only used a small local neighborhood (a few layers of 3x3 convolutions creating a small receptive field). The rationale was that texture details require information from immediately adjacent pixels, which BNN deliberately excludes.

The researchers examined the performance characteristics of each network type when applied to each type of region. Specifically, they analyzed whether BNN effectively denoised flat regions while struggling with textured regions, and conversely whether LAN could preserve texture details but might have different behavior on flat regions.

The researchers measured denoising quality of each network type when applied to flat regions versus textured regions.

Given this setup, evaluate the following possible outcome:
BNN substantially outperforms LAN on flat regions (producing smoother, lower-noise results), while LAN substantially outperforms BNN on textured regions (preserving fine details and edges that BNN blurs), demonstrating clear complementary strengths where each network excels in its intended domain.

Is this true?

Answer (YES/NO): YES